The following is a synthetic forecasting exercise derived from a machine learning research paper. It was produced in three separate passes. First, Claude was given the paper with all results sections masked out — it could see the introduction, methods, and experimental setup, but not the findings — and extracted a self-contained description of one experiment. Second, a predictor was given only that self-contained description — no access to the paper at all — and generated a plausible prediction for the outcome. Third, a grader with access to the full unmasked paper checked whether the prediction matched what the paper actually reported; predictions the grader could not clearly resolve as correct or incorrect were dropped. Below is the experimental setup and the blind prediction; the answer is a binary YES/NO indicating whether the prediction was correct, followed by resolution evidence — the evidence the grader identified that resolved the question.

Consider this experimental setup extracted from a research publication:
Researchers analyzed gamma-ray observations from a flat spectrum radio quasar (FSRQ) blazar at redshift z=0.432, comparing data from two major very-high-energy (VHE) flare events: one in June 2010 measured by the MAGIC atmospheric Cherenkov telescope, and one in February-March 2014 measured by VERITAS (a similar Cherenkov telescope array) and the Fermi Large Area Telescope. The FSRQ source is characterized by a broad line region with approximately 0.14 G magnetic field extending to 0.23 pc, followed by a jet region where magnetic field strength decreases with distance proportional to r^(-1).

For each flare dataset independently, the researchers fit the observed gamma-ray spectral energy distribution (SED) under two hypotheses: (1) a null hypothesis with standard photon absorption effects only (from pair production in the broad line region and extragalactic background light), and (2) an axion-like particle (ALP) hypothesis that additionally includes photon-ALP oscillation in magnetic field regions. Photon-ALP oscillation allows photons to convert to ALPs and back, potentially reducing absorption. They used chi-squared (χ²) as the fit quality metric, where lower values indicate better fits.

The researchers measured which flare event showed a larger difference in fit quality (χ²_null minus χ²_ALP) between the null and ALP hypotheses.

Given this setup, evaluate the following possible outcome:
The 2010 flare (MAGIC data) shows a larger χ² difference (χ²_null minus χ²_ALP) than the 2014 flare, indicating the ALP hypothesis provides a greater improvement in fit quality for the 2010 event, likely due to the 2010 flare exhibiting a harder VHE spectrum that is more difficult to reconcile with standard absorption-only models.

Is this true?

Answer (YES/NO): NO